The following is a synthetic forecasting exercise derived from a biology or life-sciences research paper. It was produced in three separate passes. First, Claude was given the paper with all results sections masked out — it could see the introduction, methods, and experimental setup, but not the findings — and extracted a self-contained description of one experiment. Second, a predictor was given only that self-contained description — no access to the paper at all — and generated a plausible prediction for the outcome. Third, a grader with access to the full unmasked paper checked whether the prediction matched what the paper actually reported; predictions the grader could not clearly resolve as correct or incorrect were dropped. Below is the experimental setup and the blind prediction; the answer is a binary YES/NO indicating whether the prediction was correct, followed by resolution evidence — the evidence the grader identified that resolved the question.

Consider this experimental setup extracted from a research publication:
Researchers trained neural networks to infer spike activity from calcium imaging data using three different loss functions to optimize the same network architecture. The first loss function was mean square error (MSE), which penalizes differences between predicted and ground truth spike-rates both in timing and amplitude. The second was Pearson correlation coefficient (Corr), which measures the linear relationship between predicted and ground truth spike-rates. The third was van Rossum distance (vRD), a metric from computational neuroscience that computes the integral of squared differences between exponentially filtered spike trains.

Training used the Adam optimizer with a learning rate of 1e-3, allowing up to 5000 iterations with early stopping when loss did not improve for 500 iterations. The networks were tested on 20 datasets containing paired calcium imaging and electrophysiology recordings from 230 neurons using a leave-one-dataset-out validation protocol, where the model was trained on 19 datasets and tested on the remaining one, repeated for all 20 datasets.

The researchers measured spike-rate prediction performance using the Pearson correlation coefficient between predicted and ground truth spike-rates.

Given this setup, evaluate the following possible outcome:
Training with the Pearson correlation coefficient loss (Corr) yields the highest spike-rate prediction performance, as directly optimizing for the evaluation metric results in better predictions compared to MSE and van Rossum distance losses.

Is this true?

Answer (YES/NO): NO